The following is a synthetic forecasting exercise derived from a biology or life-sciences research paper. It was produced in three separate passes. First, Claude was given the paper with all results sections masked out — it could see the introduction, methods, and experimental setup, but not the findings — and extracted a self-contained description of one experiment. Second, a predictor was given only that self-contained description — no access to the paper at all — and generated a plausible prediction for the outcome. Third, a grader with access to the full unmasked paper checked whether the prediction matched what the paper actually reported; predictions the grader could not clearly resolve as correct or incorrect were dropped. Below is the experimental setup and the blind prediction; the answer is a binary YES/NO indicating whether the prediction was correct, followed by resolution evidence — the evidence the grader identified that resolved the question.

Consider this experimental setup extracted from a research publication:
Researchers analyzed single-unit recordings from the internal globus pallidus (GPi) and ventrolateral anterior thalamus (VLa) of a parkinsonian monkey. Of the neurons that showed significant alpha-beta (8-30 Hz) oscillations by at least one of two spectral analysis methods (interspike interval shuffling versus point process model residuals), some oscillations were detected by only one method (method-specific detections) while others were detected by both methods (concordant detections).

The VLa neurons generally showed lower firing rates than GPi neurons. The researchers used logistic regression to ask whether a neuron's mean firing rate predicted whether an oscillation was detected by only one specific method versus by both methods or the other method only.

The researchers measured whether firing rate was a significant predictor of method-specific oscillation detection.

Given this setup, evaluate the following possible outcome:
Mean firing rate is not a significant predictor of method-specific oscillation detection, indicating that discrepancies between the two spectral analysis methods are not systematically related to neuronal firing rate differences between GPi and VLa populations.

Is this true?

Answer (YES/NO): NO